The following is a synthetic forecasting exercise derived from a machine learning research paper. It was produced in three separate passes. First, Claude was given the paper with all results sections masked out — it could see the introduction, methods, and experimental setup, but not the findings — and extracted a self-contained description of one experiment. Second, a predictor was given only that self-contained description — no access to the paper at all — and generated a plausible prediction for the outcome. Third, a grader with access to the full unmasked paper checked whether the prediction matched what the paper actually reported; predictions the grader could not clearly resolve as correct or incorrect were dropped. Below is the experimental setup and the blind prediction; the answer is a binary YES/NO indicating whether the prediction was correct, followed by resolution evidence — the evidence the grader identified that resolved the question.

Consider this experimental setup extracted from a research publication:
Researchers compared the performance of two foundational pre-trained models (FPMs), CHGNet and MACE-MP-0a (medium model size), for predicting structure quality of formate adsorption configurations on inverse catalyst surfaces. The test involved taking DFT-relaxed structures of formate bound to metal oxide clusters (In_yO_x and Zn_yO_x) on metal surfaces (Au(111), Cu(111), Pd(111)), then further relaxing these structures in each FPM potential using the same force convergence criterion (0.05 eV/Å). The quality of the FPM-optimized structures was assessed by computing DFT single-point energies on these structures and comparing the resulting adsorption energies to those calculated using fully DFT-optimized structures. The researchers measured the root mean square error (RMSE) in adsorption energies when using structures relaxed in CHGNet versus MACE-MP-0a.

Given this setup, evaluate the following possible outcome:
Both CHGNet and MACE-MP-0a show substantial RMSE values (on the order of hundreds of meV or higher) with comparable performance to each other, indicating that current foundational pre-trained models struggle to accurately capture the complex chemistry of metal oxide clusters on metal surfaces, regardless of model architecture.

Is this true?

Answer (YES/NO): NO